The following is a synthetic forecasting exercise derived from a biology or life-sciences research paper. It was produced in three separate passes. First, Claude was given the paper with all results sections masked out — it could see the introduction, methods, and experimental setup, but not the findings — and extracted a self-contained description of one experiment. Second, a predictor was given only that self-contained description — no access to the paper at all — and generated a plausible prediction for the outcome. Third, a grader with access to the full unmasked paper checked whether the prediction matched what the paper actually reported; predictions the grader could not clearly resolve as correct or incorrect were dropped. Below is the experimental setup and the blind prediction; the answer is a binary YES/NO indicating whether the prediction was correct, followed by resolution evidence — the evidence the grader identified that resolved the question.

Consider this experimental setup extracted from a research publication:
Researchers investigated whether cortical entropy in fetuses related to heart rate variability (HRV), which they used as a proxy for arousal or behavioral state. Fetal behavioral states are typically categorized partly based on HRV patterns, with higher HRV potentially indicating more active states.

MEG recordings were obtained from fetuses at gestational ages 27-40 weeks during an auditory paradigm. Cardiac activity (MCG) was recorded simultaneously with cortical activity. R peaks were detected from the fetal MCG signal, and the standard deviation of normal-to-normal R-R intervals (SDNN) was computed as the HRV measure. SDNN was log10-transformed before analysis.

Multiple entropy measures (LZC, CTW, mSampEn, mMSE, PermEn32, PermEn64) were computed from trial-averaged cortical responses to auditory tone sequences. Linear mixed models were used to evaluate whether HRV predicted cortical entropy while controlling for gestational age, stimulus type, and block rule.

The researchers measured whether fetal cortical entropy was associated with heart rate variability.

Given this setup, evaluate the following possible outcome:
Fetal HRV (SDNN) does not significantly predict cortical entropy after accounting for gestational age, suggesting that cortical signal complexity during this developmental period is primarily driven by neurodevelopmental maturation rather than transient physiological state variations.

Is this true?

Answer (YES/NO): YES